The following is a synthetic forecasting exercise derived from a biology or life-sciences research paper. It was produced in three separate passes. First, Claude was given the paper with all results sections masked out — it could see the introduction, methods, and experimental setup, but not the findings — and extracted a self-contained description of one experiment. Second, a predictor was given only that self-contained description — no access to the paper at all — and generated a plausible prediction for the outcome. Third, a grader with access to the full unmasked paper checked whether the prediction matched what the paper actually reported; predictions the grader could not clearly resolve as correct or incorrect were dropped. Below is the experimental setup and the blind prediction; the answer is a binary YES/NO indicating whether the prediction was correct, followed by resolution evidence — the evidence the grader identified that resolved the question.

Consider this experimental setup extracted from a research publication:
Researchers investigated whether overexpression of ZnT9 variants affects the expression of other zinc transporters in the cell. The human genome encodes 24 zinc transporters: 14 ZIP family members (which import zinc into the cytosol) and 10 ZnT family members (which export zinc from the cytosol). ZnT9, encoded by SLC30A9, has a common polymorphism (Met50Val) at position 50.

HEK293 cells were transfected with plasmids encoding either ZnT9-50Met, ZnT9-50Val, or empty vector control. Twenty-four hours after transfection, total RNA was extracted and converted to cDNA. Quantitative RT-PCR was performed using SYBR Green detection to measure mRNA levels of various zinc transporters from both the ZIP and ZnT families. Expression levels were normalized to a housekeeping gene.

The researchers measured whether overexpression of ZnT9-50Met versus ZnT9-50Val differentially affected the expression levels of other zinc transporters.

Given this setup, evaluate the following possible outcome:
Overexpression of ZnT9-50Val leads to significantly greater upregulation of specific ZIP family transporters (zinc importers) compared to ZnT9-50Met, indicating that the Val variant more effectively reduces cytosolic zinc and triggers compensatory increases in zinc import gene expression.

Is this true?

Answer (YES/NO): NO